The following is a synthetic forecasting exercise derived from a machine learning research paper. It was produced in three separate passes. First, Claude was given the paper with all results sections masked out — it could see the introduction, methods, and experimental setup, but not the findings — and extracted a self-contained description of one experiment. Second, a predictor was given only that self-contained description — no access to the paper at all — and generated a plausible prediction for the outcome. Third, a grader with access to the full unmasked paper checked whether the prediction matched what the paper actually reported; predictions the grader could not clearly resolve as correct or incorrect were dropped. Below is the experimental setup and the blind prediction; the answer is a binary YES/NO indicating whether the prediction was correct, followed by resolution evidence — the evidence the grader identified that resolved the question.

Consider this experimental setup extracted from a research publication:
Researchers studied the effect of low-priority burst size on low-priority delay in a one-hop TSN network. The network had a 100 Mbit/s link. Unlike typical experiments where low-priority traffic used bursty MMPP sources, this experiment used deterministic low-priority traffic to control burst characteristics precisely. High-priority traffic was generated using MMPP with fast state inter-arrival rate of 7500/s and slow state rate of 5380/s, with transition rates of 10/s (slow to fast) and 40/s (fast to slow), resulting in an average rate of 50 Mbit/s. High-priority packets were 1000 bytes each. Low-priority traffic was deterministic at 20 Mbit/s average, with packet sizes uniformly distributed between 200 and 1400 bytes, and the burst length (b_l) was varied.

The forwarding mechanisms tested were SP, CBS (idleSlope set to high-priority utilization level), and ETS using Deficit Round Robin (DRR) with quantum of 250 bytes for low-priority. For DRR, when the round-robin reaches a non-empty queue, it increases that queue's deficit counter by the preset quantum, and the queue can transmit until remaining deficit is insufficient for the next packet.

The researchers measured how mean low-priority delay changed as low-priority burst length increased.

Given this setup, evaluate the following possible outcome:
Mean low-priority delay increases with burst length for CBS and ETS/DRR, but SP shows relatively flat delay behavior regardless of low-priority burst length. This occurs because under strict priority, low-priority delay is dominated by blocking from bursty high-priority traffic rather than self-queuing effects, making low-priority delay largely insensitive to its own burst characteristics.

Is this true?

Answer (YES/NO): NO